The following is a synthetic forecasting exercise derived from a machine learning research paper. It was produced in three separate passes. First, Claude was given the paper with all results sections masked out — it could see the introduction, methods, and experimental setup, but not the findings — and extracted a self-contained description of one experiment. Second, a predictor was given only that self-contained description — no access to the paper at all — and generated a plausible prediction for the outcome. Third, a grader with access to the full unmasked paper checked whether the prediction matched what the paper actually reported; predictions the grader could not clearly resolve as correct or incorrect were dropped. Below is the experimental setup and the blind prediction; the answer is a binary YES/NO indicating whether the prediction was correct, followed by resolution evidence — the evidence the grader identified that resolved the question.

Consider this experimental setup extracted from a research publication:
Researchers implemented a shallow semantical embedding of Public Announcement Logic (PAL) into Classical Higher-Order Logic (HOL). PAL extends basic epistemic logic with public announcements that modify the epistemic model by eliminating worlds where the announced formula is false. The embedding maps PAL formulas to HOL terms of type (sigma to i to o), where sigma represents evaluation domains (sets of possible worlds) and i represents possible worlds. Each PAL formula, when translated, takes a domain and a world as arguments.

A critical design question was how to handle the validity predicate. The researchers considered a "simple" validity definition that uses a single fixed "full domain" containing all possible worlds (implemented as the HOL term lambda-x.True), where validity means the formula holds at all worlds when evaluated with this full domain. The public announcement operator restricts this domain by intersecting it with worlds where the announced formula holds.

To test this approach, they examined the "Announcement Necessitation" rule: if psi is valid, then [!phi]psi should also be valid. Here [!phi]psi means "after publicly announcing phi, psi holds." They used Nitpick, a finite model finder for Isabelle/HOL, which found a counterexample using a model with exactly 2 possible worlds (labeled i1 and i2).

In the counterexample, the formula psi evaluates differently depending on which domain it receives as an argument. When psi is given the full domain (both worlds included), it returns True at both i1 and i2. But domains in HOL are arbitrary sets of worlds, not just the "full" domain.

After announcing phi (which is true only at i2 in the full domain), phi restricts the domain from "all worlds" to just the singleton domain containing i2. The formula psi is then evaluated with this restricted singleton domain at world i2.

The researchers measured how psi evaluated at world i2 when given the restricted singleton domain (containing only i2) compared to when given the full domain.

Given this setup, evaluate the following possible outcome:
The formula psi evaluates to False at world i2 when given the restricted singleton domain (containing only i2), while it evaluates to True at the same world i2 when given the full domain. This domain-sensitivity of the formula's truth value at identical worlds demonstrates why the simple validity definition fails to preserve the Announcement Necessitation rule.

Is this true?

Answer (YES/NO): YES